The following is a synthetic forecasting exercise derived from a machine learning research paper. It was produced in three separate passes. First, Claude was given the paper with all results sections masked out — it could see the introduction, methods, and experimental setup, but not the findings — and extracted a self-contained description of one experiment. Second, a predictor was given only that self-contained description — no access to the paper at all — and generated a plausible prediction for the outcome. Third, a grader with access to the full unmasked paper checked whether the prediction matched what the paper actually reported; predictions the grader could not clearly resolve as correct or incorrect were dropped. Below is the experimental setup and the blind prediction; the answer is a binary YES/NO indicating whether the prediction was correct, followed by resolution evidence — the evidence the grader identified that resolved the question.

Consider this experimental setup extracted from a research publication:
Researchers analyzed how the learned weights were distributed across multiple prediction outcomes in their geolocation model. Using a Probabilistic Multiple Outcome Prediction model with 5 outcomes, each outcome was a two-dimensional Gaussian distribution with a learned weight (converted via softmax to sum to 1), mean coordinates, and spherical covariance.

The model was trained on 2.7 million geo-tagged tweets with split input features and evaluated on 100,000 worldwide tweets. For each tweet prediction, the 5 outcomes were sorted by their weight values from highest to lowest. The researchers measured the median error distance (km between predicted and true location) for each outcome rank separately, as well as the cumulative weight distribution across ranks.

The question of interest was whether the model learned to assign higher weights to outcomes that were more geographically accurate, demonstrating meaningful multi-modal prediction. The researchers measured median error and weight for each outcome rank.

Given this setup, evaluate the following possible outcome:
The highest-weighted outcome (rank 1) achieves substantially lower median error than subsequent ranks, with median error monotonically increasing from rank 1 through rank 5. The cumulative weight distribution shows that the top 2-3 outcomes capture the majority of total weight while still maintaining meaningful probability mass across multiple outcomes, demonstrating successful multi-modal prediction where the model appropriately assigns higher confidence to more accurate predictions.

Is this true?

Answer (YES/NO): NO